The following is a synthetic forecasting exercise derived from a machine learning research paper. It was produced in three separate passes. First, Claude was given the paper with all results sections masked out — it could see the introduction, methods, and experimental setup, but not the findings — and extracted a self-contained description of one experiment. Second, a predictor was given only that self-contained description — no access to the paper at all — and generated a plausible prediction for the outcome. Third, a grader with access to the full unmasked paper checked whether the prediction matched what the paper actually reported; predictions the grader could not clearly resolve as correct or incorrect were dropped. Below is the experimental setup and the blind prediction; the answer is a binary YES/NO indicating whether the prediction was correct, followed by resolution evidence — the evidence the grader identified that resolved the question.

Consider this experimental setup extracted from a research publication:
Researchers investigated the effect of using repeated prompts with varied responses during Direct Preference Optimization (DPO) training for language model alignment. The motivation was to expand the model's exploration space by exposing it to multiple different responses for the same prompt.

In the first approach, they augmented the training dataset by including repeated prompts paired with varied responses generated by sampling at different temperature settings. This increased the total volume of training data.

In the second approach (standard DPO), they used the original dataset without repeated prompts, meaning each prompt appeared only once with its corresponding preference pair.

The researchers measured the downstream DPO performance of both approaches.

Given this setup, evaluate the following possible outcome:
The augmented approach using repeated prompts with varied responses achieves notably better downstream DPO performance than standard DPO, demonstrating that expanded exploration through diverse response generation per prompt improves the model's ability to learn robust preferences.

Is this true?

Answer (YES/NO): NO